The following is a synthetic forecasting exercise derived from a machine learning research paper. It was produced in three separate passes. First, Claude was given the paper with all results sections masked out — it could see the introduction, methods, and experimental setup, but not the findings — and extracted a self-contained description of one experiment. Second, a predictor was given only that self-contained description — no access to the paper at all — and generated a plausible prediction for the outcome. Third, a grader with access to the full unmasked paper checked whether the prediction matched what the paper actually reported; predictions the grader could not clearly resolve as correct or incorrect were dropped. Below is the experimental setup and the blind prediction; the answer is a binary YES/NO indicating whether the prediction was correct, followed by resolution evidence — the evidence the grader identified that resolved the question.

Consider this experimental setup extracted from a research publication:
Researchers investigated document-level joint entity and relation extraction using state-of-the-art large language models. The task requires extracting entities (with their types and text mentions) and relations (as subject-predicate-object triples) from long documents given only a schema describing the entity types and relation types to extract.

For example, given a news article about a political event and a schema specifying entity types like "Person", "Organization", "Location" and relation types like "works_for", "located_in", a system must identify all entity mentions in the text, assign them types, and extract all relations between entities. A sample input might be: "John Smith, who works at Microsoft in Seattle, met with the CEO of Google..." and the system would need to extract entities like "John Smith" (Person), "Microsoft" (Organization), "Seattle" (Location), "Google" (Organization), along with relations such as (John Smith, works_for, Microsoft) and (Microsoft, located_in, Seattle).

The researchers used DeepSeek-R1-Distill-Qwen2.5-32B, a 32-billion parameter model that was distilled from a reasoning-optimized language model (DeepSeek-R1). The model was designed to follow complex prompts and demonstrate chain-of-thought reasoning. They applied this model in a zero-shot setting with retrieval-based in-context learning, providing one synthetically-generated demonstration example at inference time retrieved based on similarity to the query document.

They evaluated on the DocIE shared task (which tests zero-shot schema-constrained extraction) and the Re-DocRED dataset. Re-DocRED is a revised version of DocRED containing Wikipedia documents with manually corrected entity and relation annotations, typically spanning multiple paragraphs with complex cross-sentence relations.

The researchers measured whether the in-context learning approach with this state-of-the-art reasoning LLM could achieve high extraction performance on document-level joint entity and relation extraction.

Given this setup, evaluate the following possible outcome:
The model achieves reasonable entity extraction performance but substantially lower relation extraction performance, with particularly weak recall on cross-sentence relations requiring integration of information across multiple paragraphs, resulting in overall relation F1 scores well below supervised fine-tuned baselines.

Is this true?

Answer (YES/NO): NO